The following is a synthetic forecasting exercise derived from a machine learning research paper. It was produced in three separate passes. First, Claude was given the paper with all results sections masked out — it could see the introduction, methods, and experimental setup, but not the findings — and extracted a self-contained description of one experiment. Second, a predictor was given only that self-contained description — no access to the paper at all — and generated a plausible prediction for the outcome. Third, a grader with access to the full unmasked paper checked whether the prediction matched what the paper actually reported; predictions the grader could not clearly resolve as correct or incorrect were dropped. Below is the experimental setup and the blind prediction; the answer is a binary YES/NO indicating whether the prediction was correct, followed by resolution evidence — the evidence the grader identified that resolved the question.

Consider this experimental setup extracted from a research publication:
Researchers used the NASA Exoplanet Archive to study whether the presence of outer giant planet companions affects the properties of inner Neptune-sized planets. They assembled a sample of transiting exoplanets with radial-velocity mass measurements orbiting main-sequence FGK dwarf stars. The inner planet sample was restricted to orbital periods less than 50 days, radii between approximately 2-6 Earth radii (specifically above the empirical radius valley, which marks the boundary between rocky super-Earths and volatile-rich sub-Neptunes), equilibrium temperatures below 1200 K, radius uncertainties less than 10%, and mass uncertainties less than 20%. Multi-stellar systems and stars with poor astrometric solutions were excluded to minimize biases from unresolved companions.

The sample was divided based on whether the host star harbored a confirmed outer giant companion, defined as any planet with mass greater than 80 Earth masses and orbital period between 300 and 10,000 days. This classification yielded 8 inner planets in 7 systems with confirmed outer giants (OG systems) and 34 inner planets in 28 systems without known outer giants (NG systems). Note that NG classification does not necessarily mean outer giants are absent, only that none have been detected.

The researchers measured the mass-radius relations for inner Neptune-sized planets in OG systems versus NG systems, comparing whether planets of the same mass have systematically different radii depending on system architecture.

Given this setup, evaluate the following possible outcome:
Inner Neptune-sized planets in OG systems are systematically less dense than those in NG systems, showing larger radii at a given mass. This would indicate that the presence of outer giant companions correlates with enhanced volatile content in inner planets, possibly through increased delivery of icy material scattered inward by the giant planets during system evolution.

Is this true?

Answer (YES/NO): YES